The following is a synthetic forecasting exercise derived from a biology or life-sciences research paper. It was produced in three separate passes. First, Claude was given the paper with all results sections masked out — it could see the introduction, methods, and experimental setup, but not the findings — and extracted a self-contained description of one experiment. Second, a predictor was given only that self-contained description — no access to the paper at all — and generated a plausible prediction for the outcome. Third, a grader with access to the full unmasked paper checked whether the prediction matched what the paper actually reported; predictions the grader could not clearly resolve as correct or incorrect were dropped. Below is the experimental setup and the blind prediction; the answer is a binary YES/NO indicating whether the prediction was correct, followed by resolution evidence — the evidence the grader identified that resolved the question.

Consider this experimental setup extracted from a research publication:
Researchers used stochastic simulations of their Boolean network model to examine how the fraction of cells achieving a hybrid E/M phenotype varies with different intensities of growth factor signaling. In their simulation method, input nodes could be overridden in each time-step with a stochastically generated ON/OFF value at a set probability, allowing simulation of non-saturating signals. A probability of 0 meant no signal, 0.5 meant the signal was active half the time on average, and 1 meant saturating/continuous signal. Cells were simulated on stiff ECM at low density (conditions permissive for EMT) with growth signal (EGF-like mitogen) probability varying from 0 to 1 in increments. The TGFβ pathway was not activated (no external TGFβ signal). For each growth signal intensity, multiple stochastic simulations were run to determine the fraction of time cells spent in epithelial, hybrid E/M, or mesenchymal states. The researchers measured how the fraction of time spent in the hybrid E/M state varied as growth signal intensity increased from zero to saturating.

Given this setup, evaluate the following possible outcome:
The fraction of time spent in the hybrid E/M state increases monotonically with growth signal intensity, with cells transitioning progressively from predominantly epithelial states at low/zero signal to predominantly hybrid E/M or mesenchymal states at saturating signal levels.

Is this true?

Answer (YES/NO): NO